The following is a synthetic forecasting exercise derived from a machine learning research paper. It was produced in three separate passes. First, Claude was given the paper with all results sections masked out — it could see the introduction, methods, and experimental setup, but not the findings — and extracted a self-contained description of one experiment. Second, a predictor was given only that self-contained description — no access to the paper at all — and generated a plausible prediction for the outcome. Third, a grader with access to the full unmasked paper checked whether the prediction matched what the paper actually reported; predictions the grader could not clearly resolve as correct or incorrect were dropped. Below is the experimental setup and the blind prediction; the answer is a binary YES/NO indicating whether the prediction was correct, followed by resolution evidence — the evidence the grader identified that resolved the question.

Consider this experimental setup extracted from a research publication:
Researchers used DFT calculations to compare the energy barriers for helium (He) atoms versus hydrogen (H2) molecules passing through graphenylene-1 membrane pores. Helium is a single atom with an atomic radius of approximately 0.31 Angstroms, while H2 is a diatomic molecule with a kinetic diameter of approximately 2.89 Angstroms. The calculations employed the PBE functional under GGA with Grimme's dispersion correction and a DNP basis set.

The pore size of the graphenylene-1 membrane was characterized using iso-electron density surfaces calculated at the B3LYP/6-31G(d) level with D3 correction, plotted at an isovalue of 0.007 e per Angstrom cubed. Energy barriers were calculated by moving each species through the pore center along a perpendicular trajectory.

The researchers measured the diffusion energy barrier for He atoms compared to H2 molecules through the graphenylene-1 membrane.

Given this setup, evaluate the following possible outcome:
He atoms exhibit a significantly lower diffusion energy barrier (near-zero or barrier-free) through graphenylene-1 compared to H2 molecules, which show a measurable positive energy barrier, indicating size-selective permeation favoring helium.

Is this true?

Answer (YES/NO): NO